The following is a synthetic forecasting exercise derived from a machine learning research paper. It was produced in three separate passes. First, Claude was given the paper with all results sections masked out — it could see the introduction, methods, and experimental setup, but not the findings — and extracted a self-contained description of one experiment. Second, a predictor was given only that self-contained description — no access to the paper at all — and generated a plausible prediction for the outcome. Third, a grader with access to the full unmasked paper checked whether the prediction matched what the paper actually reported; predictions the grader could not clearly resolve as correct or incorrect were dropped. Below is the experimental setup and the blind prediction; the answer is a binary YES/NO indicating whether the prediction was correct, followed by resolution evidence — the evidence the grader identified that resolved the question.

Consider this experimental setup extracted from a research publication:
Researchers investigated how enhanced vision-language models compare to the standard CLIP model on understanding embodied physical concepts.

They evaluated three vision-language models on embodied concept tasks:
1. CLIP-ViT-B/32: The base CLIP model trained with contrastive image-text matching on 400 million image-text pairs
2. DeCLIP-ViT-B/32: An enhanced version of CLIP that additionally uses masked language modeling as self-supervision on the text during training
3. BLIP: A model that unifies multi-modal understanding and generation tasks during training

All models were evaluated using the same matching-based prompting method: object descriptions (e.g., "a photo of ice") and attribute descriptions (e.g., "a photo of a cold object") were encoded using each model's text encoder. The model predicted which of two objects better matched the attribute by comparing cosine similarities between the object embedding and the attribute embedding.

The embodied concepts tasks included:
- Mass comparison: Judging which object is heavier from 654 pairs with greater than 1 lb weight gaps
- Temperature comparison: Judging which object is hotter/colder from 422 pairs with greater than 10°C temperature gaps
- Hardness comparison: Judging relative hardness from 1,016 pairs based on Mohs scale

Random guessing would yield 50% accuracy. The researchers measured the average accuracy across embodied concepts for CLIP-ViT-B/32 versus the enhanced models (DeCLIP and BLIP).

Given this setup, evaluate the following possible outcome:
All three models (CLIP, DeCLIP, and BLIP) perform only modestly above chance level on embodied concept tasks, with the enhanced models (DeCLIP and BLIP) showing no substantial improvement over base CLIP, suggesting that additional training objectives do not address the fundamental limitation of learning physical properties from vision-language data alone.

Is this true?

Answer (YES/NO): YES